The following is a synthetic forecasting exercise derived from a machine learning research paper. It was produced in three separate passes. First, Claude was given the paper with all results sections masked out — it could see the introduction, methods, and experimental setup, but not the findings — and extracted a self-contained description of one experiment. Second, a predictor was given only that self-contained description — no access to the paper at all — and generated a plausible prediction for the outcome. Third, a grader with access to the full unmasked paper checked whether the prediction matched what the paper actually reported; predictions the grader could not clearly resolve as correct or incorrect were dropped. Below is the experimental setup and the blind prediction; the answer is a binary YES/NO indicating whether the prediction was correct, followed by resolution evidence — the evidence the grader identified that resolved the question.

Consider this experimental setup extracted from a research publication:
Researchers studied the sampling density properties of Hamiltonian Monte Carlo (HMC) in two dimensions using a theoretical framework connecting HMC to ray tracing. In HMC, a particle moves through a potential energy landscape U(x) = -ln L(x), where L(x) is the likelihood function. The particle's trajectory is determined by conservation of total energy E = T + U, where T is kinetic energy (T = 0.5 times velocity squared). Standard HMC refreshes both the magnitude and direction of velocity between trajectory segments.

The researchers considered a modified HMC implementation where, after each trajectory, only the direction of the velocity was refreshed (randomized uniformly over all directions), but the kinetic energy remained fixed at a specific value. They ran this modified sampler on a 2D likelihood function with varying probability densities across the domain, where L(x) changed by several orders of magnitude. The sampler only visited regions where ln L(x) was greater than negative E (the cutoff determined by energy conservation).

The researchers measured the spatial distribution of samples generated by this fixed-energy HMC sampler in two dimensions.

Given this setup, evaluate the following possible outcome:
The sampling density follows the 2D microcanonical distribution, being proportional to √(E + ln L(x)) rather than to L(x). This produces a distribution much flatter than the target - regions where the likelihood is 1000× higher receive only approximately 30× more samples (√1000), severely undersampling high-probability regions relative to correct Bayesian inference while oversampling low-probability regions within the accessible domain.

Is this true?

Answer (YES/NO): NO